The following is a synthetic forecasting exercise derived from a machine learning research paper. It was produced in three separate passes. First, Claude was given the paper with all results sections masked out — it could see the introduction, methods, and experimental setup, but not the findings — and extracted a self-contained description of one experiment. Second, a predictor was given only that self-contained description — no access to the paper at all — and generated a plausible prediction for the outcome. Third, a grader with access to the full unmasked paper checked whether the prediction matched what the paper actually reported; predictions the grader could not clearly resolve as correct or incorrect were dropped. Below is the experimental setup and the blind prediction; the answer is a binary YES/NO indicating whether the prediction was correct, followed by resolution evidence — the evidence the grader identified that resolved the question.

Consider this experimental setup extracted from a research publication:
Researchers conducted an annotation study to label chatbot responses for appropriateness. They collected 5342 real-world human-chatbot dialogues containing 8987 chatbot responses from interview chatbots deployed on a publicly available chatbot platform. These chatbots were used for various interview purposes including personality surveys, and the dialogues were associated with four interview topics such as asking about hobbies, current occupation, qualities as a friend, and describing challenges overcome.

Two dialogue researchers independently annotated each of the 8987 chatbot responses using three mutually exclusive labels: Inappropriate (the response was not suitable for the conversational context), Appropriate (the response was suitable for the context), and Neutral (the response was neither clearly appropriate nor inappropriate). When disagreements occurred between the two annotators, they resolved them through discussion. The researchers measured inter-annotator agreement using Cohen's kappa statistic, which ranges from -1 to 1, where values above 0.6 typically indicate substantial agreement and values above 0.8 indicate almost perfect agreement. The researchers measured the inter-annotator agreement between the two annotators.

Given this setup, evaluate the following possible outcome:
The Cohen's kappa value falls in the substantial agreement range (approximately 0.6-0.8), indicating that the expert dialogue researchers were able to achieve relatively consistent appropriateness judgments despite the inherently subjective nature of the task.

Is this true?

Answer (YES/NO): YES